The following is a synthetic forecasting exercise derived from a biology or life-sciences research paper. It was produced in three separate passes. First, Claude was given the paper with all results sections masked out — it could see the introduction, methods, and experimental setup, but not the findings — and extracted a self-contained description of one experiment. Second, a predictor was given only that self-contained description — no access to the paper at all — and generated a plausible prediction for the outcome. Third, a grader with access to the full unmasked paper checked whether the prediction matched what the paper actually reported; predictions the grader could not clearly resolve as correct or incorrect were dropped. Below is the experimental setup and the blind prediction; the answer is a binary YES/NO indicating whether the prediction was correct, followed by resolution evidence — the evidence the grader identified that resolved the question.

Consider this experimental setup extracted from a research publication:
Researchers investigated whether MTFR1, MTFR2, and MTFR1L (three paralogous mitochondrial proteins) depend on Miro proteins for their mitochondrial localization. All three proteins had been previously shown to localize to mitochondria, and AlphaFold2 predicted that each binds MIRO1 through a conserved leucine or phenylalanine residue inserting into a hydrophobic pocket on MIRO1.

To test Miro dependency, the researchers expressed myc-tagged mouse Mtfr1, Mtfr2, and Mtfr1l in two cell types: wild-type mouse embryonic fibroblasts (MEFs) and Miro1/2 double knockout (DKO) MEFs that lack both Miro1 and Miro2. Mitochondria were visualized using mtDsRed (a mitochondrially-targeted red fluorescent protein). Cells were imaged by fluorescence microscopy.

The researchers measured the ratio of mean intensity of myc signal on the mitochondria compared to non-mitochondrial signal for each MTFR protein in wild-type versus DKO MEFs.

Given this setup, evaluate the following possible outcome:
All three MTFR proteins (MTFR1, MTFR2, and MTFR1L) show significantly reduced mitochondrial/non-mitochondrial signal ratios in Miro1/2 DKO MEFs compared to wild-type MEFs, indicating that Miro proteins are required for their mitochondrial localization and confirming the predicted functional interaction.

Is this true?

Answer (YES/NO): NO